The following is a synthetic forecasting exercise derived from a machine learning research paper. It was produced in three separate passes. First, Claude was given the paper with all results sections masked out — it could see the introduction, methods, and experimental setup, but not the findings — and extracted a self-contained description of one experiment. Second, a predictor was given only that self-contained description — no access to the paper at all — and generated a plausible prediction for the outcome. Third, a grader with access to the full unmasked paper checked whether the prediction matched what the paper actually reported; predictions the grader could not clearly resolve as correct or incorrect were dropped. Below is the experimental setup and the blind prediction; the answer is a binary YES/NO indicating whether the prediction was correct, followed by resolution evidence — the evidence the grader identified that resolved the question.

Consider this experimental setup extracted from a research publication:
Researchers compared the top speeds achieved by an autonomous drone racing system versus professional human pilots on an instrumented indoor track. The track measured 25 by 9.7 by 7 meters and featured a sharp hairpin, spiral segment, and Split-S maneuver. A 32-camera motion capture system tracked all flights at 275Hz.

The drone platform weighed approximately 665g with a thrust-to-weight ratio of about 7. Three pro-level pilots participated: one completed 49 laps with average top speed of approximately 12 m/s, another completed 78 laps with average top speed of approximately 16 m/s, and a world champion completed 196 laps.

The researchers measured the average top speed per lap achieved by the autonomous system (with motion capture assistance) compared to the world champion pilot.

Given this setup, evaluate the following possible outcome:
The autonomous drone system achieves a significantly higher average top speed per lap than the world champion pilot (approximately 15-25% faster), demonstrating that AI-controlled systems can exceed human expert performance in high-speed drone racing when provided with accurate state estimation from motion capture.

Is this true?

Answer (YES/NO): NO